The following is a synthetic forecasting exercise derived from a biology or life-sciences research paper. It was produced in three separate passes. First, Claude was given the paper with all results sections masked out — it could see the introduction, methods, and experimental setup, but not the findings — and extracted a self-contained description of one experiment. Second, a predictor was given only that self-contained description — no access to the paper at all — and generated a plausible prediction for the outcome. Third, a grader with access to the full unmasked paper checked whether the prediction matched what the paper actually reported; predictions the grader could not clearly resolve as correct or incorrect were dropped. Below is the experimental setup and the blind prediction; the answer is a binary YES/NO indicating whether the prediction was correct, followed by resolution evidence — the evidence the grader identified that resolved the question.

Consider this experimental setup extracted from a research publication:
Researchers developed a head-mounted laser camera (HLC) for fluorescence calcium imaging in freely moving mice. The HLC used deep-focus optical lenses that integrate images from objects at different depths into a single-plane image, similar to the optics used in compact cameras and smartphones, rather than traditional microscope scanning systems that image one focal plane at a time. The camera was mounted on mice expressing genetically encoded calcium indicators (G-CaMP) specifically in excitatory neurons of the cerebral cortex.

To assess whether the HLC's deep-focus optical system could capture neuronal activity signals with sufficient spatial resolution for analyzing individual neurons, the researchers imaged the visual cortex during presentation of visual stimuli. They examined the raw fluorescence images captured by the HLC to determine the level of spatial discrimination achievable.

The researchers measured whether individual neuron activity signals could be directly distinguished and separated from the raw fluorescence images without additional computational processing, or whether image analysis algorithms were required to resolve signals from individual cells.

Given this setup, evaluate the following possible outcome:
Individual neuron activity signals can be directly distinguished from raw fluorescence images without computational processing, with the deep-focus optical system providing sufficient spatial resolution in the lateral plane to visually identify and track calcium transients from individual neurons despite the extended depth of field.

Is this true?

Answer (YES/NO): NO